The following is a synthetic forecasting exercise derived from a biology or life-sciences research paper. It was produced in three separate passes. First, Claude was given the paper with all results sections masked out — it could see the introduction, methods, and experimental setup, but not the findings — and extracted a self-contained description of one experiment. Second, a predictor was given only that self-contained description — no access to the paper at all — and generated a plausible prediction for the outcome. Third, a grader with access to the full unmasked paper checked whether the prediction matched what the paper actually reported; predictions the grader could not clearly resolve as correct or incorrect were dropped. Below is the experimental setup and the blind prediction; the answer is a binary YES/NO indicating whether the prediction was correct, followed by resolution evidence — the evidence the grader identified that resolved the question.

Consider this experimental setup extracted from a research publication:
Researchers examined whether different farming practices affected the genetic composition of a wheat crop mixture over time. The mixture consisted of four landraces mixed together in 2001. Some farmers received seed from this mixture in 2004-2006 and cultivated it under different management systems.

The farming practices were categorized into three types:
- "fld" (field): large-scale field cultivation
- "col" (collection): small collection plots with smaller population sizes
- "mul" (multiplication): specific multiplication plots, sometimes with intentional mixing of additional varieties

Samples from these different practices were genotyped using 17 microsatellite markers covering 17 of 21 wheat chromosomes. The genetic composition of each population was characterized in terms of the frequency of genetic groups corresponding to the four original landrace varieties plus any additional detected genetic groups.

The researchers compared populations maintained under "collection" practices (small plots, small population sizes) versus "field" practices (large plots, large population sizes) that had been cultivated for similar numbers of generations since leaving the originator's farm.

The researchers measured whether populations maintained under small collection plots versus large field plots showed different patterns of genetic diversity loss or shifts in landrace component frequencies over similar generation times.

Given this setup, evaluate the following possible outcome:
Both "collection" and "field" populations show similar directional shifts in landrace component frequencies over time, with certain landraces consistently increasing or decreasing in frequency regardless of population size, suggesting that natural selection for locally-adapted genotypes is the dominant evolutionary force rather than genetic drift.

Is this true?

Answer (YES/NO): NO